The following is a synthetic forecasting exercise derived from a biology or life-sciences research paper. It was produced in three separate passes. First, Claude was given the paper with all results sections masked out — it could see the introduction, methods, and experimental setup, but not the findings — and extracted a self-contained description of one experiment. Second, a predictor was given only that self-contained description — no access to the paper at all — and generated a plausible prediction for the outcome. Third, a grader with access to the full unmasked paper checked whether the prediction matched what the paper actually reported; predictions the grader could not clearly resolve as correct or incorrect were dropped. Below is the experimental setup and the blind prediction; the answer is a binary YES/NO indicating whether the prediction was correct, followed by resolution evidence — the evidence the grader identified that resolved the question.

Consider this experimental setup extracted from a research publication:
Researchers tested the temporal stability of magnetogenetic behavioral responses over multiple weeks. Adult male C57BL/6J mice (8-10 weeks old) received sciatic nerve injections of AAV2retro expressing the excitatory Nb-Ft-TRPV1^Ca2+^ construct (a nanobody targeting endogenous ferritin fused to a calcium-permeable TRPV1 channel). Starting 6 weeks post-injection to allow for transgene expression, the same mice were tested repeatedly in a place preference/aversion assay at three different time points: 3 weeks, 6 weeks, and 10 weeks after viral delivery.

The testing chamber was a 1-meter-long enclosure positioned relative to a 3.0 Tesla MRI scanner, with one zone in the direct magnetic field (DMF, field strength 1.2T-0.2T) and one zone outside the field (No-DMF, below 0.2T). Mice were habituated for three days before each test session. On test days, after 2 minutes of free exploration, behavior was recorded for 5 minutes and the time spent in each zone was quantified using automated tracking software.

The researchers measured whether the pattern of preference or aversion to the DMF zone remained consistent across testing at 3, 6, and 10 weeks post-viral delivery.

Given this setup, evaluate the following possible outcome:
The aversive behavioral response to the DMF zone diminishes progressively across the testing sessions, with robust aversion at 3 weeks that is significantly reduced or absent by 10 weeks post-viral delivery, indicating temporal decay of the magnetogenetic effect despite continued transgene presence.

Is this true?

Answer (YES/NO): NO